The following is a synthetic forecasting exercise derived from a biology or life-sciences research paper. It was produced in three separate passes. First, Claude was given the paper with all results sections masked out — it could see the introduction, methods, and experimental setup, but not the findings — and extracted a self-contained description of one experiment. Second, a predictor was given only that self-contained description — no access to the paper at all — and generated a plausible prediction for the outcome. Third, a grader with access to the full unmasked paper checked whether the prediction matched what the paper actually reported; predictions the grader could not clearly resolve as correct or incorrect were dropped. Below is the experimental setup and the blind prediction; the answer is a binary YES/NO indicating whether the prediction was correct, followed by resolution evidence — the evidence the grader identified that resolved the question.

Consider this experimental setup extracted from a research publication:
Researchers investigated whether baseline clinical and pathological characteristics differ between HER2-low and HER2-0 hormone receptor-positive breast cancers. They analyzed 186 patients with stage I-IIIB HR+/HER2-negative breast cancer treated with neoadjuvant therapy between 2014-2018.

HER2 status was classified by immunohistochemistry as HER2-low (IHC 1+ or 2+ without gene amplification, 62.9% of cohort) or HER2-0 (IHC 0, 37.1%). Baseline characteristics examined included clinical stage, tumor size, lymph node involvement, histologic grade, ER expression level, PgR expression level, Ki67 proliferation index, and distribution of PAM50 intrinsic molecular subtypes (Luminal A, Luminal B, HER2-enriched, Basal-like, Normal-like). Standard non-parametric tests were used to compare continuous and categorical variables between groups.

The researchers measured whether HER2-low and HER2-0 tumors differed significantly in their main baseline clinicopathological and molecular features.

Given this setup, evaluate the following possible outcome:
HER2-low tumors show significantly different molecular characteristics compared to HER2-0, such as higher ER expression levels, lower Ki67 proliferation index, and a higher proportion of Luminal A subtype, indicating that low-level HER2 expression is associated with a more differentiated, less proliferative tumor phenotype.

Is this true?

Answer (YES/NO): NO